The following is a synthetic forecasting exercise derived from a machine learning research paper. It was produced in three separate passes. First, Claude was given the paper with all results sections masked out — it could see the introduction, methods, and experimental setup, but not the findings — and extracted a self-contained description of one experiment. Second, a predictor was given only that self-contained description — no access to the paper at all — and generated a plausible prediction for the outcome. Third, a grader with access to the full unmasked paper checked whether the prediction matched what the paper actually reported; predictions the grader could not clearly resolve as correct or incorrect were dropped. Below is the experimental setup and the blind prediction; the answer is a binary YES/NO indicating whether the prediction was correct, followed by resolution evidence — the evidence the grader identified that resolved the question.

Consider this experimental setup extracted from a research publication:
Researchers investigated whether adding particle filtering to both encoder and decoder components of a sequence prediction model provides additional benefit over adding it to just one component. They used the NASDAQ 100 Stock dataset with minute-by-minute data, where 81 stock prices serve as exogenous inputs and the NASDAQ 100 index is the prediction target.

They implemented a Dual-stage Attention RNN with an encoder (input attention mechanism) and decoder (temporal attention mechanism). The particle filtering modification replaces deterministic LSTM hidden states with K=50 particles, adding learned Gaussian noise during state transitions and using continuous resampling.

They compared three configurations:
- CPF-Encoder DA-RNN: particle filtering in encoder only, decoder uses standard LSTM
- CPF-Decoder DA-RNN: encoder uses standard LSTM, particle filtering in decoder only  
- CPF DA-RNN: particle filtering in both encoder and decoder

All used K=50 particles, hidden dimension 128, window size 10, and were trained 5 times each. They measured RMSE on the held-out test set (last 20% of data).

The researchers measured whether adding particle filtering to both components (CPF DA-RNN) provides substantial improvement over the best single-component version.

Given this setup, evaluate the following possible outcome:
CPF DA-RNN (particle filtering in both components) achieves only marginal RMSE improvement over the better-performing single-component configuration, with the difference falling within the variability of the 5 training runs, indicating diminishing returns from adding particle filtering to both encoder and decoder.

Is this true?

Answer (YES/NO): YES